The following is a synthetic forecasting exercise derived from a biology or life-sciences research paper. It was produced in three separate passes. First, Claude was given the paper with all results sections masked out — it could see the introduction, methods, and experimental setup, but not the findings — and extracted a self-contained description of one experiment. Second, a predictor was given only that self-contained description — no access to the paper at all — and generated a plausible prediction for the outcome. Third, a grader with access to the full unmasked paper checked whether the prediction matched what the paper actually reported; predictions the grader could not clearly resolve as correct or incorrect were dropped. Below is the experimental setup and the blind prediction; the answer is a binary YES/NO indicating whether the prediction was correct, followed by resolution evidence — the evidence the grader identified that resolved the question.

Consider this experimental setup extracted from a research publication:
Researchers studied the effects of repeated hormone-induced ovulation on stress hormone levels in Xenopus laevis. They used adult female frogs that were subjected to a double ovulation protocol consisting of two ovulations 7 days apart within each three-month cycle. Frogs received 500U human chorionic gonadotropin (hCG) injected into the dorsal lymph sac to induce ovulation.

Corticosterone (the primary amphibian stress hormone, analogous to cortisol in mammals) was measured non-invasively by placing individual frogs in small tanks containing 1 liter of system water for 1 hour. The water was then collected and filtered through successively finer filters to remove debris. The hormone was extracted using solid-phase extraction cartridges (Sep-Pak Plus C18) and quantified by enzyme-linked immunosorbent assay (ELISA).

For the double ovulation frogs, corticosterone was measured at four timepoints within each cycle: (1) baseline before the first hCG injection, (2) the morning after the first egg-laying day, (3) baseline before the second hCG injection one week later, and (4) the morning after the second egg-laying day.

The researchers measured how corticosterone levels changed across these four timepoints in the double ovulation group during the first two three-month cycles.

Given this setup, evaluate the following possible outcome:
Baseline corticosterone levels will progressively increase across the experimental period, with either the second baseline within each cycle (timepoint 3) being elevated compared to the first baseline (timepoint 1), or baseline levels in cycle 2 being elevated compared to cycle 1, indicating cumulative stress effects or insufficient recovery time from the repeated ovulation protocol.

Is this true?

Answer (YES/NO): NO